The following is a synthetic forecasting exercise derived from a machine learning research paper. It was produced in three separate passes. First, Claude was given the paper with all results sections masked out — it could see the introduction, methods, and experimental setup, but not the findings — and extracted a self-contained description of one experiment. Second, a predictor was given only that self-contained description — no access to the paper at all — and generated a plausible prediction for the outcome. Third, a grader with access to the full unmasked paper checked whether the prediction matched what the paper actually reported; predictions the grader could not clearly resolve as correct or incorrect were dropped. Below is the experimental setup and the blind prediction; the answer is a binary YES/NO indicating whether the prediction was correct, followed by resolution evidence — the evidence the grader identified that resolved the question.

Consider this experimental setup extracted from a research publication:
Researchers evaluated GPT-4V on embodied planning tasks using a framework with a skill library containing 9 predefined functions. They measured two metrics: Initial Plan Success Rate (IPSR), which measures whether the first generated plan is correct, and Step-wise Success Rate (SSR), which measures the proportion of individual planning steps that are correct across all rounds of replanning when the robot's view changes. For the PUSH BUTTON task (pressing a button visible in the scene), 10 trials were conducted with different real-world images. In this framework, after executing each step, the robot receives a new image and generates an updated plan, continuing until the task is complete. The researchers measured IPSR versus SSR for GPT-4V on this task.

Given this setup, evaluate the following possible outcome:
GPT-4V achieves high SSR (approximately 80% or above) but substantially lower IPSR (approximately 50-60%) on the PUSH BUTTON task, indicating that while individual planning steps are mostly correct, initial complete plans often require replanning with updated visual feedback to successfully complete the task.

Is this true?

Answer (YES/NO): NO